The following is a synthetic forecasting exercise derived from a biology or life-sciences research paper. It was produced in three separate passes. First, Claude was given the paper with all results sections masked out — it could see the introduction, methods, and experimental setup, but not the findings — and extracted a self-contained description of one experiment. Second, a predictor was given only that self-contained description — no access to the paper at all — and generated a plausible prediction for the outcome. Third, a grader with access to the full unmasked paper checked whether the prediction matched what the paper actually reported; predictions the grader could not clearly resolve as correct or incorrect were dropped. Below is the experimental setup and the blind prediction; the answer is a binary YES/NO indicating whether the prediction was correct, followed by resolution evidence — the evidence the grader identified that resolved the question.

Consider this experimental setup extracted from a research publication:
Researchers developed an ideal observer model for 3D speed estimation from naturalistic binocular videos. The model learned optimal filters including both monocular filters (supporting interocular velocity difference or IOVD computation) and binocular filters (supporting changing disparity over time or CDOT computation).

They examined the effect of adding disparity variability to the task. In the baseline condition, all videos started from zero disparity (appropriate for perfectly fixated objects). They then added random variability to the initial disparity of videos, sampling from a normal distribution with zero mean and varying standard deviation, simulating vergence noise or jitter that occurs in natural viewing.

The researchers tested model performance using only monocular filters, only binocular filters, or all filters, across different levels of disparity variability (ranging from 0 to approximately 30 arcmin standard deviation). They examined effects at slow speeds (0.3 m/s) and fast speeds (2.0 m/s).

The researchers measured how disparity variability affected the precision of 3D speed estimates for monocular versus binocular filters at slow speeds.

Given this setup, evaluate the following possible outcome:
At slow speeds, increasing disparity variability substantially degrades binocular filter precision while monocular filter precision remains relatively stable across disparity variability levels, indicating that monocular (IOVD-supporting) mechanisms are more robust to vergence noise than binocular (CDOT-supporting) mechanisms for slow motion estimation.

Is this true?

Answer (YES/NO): YES